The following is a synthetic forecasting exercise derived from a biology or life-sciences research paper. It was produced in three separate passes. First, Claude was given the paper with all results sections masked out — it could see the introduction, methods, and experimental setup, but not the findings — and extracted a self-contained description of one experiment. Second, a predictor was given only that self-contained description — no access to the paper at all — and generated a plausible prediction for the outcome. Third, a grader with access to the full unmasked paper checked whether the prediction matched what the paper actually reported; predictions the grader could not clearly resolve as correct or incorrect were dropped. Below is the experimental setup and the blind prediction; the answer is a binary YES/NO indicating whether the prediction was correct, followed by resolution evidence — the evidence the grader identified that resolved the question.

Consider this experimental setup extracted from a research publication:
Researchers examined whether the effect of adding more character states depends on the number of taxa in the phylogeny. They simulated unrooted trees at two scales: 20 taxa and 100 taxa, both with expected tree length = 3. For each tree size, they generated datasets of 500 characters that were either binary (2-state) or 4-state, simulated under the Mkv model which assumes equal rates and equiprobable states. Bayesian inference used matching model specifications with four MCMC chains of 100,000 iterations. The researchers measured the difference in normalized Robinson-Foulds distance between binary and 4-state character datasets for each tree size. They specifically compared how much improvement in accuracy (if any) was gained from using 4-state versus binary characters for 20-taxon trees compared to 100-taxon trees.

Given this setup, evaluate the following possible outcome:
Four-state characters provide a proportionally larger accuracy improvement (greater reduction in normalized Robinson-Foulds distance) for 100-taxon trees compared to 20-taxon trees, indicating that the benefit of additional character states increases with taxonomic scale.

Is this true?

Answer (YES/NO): NO